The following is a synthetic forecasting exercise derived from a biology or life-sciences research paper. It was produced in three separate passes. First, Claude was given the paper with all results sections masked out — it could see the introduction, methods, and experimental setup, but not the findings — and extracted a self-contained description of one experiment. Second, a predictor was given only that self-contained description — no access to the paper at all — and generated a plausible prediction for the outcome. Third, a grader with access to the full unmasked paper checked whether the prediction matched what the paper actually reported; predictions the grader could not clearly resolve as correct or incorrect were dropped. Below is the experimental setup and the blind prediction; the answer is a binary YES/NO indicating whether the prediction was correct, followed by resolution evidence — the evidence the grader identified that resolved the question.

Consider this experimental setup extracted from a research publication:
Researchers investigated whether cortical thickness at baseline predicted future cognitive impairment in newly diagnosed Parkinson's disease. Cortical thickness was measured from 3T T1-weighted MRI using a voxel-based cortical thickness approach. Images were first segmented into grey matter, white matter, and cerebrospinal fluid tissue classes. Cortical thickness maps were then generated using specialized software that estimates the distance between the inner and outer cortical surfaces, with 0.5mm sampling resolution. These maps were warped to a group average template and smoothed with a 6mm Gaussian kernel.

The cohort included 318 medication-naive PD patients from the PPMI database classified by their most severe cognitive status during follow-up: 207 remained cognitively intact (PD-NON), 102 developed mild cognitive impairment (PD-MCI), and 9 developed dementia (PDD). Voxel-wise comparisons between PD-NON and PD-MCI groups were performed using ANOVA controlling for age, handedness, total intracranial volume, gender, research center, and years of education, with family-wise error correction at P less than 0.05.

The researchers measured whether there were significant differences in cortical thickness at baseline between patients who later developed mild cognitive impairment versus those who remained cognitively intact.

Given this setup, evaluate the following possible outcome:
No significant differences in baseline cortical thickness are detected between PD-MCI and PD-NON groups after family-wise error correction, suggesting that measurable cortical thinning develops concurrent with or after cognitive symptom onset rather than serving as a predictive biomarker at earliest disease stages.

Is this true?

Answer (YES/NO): YES